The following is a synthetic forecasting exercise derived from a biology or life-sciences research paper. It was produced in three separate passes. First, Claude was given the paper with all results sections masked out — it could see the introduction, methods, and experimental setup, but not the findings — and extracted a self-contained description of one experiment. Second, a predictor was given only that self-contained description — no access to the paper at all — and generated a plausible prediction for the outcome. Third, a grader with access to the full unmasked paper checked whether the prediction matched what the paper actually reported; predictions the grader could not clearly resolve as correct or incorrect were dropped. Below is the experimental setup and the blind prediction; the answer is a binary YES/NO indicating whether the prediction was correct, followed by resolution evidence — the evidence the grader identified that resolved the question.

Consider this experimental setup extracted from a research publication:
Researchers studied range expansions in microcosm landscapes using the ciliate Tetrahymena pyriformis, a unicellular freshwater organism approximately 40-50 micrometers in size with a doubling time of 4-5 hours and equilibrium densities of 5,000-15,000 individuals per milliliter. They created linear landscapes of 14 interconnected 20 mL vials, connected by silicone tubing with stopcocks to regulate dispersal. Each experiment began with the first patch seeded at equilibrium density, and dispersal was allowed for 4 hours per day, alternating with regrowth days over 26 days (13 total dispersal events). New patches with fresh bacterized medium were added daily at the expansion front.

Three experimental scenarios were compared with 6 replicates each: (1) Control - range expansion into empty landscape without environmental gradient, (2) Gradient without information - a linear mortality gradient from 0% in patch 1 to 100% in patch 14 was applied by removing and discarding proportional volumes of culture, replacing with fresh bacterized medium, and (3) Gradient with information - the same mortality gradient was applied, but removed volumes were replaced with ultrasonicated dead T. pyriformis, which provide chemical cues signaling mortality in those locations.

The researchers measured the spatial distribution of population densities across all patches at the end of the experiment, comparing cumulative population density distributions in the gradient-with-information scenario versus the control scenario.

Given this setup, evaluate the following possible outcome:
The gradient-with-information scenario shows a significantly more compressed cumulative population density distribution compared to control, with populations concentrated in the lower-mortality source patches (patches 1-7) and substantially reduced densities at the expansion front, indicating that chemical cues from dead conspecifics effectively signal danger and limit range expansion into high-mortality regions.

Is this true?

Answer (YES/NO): YES